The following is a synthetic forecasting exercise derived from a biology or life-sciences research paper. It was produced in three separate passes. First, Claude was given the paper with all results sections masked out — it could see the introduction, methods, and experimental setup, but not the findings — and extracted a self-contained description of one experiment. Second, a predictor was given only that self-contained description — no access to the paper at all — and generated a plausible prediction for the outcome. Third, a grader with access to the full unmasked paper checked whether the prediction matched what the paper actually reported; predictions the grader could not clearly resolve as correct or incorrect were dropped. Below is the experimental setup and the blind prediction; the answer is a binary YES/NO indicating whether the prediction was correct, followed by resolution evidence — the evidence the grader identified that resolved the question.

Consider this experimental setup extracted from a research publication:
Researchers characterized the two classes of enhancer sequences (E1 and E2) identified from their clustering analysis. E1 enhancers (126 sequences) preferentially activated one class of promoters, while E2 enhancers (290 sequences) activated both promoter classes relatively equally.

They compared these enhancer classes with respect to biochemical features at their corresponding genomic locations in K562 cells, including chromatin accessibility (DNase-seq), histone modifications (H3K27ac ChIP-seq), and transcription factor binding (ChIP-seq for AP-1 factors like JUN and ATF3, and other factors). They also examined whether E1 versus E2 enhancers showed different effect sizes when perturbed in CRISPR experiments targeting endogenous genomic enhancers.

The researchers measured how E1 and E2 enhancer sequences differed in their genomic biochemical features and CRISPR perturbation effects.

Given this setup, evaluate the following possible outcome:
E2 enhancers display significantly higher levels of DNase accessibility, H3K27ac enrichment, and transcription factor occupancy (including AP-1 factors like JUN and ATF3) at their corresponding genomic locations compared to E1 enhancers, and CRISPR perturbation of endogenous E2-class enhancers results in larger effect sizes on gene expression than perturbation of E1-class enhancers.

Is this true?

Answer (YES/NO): NO